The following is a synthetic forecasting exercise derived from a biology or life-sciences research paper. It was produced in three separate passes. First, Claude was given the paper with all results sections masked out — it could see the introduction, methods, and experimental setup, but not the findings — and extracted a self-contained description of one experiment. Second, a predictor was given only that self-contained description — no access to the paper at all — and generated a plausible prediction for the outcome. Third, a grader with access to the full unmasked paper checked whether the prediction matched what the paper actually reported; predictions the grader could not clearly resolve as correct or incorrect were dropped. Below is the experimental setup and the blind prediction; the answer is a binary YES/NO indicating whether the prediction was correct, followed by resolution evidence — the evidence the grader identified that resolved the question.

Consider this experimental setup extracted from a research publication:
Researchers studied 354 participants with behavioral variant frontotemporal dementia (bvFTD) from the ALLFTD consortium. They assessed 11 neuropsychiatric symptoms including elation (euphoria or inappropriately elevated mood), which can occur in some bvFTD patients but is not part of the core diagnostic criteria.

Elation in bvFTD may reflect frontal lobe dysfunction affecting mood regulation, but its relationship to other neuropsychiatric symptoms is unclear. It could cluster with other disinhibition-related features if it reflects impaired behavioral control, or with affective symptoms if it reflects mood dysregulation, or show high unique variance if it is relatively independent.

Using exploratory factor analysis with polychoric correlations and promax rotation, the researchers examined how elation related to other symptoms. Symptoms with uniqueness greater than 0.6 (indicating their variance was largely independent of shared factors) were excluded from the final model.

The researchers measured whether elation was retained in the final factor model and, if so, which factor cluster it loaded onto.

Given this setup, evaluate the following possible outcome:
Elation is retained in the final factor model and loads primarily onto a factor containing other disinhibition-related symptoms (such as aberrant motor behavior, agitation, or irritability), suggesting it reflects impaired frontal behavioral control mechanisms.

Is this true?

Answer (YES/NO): NO